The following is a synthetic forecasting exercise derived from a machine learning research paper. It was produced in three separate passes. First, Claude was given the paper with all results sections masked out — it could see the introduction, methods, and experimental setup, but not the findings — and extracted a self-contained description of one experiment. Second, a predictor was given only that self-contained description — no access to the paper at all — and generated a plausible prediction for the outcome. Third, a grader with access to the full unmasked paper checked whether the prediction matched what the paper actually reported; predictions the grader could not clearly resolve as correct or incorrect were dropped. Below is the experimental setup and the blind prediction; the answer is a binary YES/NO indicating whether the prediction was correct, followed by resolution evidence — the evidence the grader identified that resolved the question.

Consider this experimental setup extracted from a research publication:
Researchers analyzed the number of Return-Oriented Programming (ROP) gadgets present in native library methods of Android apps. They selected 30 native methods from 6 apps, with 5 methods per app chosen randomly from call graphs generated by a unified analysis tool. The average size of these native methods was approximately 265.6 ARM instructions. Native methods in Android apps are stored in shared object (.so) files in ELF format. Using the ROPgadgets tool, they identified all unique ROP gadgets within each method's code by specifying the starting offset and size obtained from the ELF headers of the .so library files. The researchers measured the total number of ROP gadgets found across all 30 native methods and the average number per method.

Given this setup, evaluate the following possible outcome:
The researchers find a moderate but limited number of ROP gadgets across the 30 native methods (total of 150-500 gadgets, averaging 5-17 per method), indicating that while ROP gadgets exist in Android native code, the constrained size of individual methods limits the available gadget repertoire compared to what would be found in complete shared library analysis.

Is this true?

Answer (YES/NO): NO